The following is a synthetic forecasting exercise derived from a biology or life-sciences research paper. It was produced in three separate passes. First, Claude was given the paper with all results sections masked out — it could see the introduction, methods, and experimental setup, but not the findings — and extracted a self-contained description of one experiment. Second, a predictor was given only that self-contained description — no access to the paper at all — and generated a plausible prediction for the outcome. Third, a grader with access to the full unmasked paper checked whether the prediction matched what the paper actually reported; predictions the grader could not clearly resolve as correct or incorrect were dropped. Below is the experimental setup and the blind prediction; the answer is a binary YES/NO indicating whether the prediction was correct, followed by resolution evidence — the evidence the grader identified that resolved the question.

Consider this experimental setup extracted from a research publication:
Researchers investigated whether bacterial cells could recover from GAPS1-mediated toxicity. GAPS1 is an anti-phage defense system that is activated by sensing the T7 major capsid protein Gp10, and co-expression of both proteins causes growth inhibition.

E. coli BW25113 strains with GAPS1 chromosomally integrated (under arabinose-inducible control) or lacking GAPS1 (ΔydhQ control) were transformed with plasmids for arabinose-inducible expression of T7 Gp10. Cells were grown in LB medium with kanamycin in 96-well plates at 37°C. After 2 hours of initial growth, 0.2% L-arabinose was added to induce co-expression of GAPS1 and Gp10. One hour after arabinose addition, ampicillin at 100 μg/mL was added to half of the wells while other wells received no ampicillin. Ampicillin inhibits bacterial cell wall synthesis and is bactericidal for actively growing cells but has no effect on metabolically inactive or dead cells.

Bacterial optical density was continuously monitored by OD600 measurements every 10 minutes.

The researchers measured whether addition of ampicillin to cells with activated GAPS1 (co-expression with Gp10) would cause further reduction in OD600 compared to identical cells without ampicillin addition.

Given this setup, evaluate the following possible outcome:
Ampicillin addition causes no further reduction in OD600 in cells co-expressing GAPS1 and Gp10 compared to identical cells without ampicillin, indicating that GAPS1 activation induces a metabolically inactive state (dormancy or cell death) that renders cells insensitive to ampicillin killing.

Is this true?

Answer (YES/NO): YES